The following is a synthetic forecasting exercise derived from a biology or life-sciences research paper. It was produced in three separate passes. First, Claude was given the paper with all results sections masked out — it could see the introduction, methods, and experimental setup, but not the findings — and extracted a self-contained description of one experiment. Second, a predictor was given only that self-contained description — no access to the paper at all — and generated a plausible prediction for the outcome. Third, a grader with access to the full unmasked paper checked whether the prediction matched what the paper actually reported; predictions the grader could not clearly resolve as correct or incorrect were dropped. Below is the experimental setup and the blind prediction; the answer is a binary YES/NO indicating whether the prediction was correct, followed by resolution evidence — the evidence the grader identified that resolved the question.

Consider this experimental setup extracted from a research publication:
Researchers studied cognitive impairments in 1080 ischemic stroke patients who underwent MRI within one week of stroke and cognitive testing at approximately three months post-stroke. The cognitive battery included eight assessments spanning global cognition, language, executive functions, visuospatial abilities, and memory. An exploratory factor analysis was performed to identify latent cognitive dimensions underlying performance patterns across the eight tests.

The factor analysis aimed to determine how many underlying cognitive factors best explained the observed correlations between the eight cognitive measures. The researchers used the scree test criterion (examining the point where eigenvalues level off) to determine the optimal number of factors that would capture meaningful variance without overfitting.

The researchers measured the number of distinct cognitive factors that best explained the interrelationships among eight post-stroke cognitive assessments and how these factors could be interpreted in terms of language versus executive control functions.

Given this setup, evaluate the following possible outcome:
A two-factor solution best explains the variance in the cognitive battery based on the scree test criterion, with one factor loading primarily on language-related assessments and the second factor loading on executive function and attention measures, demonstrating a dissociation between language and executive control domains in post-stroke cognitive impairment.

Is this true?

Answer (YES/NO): NO